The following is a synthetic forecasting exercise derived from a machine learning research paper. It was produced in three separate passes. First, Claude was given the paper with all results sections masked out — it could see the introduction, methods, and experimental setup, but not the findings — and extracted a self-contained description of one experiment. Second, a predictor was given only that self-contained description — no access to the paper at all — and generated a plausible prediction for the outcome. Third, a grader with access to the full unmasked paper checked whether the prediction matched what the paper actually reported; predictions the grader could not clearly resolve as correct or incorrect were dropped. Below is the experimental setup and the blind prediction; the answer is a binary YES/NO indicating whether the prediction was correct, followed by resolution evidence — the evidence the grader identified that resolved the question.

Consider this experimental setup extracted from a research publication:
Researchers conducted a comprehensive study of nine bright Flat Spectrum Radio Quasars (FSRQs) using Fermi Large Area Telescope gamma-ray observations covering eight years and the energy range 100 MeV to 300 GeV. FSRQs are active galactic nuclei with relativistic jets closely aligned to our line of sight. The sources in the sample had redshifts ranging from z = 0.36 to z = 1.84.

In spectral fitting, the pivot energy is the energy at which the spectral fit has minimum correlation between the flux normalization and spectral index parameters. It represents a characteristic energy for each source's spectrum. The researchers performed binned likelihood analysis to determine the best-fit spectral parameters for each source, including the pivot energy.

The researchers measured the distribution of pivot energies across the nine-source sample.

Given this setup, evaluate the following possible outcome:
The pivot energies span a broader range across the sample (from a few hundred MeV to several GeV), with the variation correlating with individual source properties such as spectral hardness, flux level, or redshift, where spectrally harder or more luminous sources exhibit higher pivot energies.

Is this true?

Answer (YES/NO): NO